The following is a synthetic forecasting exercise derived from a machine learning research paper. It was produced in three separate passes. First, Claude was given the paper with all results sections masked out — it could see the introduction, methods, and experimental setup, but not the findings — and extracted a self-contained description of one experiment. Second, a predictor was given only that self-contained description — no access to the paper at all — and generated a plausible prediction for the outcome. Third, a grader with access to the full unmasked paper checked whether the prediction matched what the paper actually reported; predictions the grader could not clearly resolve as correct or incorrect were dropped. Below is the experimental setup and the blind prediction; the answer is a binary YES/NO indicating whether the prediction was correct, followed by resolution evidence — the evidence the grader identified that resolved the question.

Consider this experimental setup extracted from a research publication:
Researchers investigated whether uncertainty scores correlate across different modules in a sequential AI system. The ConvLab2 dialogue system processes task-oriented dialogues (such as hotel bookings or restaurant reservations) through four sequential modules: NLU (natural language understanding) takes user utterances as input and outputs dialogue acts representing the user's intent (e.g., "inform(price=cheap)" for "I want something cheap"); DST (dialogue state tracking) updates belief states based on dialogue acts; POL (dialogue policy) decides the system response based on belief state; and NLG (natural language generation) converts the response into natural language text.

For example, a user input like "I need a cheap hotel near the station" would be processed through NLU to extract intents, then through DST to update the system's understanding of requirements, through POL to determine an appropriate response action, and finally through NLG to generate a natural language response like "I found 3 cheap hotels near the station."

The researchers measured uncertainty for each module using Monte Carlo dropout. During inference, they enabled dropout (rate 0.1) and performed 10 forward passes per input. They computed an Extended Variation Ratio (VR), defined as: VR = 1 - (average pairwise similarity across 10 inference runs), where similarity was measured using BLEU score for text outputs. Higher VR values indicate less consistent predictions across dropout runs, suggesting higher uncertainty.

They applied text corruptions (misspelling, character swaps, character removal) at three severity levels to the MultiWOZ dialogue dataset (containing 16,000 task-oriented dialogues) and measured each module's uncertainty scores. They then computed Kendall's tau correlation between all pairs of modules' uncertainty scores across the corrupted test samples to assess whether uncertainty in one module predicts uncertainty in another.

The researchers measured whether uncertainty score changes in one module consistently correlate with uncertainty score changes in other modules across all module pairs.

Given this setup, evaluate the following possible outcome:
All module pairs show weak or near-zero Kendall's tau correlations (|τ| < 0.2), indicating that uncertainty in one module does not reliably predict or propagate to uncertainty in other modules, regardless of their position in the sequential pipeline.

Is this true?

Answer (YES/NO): YES